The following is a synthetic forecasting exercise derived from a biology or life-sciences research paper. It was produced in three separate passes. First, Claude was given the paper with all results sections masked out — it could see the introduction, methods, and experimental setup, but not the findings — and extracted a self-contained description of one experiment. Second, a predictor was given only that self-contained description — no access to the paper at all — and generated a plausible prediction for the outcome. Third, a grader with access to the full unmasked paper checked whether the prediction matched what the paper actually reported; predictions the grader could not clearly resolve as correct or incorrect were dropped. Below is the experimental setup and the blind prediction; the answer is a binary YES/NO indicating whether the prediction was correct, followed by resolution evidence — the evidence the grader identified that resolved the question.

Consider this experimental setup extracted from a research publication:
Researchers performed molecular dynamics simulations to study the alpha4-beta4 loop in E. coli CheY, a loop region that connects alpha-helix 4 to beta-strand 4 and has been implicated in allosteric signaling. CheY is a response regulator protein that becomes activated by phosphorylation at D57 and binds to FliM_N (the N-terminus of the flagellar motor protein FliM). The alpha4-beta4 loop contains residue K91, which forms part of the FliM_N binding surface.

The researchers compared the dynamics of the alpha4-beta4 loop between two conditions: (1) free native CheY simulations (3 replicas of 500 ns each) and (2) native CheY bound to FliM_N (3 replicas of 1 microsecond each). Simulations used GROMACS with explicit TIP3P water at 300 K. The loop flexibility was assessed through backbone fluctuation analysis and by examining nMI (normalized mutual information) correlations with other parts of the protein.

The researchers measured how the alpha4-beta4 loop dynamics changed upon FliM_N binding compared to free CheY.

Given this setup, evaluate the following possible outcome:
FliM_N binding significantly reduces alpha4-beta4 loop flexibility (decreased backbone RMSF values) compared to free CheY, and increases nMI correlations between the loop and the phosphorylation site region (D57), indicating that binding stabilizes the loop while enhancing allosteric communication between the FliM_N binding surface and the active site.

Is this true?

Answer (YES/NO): NO